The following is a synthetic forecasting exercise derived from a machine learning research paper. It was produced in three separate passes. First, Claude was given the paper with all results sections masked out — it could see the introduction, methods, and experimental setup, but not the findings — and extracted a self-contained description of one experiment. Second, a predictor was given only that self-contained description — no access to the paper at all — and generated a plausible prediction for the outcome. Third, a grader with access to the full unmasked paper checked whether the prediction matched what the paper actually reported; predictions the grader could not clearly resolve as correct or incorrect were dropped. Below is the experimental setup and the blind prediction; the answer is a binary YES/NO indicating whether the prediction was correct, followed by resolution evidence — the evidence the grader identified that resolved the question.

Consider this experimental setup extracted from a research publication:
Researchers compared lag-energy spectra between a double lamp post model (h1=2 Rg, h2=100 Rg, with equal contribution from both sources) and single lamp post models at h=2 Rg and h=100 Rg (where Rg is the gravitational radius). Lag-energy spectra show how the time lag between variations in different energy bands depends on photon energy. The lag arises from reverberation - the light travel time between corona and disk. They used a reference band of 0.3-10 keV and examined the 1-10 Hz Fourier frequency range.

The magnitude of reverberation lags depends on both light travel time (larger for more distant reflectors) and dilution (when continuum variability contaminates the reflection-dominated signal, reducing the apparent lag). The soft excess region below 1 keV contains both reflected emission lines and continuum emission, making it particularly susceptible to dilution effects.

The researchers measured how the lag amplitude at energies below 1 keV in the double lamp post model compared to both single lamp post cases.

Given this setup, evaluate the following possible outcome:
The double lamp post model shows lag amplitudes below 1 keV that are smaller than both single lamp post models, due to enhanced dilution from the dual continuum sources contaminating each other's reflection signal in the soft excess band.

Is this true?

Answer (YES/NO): YES